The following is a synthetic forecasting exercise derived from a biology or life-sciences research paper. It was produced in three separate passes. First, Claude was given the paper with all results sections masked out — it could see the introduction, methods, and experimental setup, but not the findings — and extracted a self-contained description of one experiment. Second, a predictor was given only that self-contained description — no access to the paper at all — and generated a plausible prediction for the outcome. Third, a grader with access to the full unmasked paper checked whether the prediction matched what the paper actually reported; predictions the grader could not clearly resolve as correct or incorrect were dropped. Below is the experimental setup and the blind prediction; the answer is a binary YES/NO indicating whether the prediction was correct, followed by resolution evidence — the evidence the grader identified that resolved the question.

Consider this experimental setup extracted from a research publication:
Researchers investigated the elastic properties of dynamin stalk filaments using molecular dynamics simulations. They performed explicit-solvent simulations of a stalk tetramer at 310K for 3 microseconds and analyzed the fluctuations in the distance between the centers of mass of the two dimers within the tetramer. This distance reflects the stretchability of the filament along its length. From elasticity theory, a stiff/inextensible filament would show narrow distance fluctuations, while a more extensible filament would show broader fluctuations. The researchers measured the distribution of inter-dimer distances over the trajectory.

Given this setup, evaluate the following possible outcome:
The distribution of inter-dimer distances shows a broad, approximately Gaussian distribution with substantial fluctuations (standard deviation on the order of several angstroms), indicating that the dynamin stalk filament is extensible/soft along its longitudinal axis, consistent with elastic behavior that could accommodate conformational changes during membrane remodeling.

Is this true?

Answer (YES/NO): NO